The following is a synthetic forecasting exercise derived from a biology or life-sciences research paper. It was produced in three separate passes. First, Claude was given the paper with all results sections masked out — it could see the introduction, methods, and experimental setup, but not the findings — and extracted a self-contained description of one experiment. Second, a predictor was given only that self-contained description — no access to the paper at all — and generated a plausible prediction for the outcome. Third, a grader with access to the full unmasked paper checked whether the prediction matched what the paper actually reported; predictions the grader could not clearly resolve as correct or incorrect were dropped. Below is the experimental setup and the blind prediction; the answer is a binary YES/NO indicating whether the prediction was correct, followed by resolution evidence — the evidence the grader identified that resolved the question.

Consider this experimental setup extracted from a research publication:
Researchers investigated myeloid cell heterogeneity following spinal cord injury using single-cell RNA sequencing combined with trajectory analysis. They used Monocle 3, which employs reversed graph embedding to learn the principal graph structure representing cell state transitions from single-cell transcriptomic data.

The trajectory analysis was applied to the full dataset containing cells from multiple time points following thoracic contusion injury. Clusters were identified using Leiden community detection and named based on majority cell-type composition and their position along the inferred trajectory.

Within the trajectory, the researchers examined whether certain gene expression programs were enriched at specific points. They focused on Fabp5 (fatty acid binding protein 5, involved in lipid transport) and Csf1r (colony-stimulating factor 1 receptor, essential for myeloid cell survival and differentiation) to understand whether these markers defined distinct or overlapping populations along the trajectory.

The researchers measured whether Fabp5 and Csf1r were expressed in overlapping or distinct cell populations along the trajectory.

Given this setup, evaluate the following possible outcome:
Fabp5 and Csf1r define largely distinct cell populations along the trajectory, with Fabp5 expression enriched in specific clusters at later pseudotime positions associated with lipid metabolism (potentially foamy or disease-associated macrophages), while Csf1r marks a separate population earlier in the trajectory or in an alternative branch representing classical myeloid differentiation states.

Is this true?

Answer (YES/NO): NO